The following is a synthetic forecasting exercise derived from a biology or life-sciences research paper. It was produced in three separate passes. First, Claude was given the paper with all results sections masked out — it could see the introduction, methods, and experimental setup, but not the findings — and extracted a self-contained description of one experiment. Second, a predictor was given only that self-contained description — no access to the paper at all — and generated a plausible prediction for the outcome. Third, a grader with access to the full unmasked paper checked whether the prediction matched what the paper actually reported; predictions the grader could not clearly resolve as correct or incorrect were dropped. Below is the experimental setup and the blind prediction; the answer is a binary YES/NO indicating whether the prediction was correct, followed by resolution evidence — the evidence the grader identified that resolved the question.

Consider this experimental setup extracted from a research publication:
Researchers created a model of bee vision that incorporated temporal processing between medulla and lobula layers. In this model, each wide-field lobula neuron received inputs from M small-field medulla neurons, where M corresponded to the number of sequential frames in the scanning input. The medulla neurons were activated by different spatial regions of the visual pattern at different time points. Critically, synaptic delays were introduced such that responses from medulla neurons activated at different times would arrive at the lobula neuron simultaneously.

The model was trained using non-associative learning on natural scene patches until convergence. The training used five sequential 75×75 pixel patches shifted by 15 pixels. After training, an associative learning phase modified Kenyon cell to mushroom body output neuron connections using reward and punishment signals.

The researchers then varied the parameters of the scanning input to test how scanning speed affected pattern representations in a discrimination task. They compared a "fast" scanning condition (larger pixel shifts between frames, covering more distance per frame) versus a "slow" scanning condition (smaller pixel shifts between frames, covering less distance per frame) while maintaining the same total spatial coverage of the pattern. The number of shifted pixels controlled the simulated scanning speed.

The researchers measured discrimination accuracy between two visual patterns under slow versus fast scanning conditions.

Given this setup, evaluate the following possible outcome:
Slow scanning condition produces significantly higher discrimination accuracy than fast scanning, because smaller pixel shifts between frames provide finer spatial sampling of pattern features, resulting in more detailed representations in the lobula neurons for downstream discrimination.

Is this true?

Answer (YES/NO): YES